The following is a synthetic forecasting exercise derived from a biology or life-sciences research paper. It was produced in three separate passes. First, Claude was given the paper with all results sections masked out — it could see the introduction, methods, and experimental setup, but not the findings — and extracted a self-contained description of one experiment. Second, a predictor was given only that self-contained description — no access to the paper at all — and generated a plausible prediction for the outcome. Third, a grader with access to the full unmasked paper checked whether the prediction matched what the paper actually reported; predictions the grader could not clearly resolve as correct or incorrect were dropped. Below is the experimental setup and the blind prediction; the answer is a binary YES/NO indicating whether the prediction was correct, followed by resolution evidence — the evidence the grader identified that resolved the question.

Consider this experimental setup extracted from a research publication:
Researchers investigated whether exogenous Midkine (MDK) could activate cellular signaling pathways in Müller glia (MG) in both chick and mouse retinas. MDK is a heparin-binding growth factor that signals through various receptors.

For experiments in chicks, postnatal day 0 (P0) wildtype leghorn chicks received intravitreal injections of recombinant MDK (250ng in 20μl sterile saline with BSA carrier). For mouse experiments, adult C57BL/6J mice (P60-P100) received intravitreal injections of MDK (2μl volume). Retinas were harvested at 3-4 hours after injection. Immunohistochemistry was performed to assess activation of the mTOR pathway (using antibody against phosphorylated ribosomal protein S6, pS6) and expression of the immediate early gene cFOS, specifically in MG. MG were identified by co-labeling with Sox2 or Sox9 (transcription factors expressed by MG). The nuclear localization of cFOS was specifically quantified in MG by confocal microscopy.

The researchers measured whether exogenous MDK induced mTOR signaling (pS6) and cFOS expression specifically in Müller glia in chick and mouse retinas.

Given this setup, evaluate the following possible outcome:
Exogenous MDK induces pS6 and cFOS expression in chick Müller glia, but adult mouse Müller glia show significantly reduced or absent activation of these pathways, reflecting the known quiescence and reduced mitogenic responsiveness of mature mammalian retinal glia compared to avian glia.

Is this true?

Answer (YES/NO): NO